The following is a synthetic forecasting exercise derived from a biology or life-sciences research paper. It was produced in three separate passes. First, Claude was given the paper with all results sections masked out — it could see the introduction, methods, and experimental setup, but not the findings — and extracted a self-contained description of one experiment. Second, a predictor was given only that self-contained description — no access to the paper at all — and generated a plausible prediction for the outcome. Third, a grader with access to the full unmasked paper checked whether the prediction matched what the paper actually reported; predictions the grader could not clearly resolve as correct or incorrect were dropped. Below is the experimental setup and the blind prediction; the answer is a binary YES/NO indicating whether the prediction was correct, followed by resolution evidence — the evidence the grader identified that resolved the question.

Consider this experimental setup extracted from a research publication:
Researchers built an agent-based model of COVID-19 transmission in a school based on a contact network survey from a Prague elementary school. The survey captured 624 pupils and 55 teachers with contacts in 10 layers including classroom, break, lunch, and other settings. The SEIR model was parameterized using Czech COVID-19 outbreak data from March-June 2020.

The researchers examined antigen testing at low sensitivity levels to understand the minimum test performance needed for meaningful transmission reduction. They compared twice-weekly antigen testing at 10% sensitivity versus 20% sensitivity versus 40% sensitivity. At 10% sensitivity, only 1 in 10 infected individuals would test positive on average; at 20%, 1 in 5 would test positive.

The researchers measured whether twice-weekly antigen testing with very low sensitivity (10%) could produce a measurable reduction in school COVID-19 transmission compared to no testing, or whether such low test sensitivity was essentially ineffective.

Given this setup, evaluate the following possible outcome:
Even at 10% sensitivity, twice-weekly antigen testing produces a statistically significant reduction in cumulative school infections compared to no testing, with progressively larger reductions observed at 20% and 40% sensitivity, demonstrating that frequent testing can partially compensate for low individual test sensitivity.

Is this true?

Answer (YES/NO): YES